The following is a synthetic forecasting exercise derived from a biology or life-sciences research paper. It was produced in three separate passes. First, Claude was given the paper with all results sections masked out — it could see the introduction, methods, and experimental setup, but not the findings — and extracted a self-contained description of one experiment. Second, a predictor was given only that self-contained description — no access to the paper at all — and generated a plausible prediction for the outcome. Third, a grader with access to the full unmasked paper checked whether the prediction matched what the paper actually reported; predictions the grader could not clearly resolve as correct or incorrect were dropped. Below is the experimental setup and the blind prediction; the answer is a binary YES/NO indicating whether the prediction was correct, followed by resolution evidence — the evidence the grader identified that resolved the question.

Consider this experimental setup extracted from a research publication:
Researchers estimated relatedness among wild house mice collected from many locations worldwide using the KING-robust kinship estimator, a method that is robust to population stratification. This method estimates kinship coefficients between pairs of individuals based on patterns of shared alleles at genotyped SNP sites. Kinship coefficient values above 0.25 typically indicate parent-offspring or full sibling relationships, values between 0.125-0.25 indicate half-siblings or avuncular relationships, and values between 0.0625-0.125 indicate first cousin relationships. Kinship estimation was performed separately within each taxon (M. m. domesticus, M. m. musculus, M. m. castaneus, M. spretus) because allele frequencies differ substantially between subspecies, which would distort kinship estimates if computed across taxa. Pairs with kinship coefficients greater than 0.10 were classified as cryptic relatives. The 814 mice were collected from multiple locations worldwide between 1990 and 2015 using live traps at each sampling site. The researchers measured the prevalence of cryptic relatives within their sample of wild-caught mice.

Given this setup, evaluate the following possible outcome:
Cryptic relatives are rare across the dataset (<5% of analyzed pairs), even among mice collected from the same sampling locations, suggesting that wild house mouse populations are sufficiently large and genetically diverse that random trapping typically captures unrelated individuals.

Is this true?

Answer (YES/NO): NO